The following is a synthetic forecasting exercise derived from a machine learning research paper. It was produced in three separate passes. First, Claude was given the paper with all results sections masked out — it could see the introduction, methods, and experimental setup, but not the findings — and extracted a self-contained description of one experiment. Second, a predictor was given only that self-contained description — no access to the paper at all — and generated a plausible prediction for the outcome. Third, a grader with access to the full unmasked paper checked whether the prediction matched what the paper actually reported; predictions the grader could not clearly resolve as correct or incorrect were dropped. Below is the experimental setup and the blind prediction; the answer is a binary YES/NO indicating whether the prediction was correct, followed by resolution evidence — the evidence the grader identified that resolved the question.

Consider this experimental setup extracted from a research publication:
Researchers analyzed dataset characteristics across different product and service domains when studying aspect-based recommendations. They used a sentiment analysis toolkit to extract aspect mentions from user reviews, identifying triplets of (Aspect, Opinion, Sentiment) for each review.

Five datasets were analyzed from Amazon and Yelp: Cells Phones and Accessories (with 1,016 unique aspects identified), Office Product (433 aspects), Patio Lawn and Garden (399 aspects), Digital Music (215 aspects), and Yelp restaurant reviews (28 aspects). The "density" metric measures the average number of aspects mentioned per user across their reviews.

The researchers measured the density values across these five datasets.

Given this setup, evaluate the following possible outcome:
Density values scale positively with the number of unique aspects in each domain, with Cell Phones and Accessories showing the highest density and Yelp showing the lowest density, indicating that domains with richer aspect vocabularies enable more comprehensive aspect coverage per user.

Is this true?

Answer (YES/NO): YES